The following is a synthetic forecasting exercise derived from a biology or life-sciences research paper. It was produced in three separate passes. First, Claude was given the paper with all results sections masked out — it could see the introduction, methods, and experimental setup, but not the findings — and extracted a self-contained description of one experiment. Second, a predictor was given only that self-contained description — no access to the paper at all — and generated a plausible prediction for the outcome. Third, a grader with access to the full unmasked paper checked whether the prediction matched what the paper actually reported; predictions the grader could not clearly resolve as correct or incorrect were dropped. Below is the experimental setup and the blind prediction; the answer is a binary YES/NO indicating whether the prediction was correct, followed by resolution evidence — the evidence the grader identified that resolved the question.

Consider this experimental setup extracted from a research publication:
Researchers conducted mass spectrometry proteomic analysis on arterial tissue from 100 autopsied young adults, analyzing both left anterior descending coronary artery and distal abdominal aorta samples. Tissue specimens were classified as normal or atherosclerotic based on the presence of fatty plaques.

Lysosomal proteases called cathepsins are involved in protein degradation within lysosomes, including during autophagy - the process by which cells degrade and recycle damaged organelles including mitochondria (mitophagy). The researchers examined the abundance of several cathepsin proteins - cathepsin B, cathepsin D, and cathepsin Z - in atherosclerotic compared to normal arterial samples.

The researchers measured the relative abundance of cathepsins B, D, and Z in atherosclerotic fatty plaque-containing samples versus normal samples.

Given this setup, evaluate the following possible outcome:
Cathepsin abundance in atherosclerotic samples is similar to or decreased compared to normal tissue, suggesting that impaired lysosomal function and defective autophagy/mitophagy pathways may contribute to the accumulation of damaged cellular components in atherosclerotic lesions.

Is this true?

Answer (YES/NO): NO